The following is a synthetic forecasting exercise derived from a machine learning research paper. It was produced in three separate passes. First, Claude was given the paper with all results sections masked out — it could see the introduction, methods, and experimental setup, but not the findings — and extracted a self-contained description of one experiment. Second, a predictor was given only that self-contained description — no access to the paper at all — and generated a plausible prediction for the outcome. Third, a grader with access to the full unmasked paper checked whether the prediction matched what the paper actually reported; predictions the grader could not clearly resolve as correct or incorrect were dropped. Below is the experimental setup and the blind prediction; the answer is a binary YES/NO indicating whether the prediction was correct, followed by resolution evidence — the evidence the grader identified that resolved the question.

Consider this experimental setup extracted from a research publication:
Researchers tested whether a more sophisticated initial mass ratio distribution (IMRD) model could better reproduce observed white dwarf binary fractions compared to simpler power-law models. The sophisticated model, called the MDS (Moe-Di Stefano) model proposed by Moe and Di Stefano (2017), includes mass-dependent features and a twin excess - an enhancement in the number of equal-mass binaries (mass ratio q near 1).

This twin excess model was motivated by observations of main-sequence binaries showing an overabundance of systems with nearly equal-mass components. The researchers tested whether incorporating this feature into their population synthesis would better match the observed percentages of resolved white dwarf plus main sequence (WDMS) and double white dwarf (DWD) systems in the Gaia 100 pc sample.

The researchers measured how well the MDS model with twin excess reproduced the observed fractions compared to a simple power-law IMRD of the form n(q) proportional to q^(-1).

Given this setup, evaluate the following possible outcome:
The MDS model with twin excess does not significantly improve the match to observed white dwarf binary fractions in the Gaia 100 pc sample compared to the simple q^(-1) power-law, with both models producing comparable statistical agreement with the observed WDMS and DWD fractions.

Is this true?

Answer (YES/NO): NO